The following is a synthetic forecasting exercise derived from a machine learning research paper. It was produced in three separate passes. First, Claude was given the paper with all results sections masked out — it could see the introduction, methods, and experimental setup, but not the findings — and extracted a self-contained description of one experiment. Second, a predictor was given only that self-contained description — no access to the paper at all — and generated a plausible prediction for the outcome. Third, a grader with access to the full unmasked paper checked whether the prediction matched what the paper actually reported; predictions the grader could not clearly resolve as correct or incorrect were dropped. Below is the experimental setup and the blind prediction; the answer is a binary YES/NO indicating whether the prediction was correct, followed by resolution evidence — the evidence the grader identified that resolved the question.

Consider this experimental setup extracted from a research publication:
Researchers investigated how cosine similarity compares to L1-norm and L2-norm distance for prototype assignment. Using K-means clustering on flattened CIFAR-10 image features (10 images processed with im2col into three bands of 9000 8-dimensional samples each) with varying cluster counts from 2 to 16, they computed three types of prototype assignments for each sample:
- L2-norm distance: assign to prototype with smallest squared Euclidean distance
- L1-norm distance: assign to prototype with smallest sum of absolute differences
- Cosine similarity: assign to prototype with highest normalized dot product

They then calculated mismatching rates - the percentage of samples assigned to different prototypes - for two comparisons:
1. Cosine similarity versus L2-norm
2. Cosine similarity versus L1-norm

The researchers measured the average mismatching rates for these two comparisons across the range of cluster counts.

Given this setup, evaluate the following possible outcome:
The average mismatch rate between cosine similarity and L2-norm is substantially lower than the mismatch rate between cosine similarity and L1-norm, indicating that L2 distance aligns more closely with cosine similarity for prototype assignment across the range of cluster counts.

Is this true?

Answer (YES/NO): NO